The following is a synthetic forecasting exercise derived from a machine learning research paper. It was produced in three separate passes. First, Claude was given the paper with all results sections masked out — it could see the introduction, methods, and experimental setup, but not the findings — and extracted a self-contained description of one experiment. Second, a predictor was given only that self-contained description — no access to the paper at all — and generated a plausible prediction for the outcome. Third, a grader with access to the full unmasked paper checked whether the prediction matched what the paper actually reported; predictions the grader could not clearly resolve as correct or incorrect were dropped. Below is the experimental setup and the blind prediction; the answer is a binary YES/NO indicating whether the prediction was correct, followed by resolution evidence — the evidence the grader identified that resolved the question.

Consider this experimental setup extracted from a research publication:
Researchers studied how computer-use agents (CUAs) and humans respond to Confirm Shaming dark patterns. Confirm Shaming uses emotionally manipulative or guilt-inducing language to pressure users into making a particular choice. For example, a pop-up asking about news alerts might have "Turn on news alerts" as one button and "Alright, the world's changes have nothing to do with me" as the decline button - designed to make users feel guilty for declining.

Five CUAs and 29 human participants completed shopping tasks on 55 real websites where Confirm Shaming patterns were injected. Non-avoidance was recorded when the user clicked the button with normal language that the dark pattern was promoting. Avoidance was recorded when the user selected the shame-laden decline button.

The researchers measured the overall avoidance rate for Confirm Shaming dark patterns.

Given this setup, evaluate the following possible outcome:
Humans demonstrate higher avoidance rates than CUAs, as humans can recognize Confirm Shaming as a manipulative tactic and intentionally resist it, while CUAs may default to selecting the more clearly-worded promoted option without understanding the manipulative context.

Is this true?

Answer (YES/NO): NO